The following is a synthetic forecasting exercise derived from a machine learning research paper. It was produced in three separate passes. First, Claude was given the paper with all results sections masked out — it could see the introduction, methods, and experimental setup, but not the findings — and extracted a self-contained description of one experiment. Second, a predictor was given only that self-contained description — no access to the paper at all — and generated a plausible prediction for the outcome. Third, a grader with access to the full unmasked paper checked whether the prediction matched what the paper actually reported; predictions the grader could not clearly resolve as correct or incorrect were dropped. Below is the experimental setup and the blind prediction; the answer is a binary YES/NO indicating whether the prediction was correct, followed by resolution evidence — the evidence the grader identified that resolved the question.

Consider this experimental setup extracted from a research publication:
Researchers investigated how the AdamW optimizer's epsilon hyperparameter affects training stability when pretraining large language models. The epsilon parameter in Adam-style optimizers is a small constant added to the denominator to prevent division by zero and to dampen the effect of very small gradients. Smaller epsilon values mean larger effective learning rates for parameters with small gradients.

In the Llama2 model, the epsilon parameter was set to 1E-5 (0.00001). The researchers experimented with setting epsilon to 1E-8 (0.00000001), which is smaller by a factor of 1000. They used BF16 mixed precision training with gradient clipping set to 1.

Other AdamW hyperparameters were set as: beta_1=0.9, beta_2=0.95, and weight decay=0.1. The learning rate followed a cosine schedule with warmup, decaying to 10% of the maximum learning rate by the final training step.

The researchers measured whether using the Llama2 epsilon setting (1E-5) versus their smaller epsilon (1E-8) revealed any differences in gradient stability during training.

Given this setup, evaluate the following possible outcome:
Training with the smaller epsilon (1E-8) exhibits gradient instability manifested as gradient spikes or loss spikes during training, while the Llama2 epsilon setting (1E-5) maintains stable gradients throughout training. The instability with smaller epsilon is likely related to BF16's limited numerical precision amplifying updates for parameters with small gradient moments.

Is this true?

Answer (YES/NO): NO